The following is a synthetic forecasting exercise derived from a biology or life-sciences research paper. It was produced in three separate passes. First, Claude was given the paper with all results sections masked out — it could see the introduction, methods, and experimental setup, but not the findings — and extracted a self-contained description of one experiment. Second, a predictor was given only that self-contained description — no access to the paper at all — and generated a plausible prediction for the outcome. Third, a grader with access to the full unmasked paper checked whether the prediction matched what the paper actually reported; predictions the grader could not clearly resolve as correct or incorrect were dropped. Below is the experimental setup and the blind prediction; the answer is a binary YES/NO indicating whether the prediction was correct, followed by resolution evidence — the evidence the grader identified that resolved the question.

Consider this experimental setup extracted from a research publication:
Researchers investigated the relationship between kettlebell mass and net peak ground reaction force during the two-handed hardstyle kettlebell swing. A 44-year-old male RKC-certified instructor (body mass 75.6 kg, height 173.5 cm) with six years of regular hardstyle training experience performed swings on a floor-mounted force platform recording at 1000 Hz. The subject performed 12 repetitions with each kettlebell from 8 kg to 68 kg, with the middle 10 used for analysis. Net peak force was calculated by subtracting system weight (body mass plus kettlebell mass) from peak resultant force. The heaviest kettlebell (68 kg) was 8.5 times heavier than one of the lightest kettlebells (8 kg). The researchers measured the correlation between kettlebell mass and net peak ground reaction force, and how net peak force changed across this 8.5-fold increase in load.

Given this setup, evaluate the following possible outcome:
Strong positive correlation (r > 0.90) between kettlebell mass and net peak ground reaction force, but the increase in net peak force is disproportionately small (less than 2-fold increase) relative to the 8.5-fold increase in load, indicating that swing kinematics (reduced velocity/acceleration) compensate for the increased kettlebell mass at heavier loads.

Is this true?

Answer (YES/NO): YES